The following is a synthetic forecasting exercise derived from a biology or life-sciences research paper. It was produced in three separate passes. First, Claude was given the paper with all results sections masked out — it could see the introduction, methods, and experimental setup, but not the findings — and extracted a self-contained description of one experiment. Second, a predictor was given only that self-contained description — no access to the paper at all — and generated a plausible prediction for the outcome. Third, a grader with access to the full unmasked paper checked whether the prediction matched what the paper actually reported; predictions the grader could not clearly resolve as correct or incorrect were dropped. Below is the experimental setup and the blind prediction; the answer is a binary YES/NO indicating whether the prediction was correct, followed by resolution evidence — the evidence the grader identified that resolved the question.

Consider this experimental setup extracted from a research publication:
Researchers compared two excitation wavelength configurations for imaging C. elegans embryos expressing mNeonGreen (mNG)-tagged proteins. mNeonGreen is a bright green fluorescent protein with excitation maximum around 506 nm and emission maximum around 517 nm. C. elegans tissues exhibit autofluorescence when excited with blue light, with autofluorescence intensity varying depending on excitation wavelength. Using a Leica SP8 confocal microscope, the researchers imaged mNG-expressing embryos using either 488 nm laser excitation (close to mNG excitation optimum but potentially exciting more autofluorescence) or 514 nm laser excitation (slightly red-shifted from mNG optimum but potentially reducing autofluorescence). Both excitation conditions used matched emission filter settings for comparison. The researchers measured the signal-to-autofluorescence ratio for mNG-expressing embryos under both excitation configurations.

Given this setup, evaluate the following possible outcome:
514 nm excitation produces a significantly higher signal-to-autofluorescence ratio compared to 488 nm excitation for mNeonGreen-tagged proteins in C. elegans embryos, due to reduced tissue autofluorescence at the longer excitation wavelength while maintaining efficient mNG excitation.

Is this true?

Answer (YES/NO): YES